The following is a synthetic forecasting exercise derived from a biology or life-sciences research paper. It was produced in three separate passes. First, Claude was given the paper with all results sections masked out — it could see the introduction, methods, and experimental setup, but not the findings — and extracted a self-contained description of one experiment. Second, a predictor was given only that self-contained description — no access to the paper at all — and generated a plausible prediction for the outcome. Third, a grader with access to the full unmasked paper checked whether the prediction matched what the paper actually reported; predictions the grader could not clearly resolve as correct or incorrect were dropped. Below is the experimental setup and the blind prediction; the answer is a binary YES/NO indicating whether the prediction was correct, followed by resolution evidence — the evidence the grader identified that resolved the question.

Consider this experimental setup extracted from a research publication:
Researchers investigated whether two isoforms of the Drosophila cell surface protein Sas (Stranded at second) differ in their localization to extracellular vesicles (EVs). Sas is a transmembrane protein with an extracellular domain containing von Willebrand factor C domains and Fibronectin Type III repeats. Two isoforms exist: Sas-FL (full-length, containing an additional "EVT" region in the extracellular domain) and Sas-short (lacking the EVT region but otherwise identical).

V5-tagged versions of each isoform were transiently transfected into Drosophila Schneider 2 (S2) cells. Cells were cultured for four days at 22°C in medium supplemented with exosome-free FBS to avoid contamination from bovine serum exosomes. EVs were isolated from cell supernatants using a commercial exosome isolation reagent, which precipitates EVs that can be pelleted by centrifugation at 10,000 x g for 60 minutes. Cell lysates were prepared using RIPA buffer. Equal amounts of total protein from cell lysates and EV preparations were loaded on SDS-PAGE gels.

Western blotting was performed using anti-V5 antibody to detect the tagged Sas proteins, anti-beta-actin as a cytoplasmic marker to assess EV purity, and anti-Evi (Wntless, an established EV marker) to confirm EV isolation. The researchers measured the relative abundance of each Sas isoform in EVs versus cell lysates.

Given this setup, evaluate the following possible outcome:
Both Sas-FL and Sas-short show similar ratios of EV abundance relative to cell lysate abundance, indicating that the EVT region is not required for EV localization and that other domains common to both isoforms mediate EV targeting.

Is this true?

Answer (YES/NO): NO